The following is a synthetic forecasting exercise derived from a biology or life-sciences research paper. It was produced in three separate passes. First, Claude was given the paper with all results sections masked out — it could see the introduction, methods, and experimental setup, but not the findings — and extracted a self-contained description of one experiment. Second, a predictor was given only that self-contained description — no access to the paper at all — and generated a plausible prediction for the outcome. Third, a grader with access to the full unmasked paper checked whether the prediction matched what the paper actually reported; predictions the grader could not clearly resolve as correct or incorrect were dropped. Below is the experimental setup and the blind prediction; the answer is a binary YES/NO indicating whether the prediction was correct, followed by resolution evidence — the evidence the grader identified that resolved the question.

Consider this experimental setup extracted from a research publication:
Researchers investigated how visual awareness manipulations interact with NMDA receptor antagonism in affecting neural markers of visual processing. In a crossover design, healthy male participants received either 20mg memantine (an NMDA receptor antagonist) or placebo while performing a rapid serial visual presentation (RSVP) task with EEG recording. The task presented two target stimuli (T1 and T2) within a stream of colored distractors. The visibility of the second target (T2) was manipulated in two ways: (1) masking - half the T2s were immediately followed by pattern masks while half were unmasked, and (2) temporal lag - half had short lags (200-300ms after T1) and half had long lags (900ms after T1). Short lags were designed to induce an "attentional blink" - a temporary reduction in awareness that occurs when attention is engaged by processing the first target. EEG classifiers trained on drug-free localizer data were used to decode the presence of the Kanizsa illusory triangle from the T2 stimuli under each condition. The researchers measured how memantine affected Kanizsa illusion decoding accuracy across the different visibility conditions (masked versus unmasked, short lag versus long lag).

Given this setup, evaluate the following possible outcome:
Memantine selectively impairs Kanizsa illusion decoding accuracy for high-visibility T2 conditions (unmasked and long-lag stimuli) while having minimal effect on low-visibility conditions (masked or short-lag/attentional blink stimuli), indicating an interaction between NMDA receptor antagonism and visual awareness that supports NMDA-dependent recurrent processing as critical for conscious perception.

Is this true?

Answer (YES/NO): NO